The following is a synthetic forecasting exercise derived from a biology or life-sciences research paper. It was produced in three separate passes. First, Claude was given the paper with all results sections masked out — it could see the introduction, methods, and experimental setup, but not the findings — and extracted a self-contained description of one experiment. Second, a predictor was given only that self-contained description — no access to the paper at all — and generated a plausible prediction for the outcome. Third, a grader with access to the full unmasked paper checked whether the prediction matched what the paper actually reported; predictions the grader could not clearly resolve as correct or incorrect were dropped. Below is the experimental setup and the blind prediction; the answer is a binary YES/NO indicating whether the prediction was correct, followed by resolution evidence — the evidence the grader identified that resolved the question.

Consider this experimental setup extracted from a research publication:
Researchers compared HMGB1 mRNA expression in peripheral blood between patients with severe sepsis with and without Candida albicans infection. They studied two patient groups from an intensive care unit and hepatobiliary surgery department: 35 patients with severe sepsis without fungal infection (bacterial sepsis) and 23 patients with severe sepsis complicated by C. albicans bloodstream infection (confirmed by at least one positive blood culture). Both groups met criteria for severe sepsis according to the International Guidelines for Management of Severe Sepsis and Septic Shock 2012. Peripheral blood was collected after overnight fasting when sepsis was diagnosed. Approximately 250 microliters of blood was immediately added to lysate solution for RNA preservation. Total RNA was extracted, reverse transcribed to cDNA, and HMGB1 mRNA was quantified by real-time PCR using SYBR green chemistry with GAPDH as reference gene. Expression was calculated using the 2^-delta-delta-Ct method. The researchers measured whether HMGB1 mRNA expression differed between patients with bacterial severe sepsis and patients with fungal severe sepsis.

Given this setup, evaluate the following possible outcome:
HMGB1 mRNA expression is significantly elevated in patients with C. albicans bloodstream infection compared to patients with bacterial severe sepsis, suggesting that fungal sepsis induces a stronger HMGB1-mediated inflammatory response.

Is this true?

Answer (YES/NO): YES